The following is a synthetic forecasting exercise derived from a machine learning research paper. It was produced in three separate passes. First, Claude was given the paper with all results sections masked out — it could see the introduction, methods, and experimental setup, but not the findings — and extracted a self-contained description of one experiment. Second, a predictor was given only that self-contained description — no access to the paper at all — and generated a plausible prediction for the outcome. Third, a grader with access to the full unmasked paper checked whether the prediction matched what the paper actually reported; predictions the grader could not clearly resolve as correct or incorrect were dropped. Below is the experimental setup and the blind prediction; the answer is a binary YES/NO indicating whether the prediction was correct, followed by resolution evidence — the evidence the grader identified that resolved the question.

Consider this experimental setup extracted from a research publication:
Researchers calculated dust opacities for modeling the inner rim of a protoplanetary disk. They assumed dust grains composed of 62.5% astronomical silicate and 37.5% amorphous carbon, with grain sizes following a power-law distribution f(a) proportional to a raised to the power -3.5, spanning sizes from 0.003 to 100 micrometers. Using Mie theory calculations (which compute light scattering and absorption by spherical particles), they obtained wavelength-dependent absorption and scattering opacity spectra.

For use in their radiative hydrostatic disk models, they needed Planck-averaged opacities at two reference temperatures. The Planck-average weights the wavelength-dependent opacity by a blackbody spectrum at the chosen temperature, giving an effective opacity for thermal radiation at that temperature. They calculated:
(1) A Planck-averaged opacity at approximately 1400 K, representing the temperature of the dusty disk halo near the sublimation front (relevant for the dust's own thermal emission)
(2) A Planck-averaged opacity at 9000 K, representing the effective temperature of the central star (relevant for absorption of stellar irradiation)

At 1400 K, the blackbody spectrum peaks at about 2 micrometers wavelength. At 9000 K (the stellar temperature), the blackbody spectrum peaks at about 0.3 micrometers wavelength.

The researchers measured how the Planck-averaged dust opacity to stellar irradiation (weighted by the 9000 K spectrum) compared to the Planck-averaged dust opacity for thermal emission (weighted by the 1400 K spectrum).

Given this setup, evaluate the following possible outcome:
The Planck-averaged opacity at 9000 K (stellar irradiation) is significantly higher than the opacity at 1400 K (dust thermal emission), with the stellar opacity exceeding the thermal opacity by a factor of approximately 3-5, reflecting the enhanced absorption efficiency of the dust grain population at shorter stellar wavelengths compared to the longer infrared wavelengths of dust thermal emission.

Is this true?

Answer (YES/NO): NO